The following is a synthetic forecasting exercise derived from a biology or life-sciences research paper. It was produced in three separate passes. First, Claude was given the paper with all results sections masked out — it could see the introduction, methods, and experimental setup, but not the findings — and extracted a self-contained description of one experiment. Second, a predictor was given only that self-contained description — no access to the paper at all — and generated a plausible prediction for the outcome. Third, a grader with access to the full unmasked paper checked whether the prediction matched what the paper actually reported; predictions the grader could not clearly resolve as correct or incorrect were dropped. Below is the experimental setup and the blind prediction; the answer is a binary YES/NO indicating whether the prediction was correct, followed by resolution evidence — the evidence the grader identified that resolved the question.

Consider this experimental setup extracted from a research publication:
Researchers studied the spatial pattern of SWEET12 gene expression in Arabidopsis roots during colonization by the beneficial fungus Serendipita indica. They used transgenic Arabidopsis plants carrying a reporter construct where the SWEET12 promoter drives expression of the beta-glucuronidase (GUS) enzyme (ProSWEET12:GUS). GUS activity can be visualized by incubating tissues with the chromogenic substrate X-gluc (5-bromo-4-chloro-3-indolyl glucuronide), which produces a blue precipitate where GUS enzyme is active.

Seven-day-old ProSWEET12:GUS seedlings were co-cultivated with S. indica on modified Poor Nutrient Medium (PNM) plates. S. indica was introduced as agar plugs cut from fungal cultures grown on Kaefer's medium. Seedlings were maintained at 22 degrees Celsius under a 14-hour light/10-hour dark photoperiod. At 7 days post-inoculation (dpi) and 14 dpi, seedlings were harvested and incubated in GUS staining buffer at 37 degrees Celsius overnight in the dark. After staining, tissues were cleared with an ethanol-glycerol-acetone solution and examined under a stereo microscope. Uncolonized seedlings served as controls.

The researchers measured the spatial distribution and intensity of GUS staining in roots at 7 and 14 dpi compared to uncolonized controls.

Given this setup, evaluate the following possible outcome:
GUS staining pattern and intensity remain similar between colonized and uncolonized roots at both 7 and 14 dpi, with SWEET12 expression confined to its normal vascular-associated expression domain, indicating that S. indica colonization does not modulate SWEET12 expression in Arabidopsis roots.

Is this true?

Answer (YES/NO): NO